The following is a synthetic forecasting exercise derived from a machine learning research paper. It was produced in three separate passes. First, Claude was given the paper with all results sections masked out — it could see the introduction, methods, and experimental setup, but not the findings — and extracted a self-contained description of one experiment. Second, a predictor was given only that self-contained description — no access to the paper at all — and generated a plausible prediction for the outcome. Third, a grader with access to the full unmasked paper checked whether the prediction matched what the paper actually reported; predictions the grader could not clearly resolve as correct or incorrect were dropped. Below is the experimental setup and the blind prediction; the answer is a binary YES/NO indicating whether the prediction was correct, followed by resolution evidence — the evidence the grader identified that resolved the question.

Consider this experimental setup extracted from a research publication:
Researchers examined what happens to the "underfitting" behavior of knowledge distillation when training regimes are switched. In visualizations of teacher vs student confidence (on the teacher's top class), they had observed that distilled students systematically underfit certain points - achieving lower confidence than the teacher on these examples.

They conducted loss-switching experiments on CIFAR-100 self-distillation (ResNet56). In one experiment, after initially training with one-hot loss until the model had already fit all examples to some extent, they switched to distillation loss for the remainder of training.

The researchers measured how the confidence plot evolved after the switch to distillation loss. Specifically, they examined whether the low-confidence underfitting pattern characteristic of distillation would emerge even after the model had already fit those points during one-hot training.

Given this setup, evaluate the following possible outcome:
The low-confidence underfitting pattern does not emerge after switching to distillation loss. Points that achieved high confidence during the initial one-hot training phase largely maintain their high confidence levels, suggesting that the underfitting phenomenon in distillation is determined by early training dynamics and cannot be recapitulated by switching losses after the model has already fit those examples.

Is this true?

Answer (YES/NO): NO